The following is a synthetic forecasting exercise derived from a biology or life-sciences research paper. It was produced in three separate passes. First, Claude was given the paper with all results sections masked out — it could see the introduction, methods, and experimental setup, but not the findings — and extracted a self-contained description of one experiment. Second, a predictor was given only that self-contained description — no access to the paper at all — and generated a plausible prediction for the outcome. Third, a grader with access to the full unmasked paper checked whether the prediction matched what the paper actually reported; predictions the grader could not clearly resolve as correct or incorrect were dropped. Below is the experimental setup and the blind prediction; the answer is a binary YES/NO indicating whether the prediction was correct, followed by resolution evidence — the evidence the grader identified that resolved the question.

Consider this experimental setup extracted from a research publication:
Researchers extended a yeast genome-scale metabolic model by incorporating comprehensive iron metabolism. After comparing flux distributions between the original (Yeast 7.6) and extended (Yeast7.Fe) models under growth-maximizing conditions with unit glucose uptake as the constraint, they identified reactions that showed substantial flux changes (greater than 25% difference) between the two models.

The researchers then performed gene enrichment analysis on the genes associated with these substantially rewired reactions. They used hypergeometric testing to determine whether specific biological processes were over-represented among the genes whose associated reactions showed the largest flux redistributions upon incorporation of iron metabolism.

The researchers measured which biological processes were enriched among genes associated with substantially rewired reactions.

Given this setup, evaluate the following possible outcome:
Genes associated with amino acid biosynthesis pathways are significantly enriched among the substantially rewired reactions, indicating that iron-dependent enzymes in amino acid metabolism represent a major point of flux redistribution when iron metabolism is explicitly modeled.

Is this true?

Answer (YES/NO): NO